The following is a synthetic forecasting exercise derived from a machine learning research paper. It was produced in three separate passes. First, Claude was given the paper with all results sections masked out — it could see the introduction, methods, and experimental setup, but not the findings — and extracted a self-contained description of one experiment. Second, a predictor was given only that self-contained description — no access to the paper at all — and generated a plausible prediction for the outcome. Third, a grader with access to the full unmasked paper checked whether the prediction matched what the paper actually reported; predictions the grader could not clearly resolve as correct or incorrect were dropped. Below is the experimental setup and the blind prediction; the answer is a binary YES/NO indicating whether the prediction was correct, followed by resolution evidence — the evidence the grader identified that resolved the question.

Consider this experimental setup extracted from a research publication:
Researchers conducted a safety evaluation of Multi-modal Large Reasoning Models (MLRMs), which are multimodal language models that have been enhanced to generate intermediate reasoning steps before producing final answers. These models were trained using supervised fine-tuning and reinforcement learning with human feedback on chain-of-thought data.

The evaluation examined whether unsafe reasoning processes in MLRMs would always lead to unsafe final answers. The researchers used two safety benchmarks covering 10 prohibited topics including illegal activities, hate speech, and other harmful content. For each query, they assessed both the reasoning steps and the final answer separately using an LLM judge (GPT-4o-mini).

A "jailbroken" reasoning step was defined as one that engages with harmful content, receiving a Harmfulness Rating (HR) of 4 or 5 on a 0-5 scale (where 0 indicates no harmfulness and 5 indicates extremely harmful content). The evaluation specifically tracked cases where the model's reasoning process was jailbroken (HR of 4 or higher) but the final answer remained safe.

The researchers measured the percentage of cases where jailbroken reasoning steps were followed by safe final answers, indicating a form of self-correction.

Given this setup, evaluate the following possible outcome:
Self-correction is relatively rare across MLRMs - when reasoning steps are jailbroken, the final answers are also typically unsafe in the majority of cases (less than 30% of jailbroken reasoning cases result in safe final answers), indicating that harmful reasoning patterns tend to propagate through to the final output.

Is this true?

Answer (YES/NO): YES